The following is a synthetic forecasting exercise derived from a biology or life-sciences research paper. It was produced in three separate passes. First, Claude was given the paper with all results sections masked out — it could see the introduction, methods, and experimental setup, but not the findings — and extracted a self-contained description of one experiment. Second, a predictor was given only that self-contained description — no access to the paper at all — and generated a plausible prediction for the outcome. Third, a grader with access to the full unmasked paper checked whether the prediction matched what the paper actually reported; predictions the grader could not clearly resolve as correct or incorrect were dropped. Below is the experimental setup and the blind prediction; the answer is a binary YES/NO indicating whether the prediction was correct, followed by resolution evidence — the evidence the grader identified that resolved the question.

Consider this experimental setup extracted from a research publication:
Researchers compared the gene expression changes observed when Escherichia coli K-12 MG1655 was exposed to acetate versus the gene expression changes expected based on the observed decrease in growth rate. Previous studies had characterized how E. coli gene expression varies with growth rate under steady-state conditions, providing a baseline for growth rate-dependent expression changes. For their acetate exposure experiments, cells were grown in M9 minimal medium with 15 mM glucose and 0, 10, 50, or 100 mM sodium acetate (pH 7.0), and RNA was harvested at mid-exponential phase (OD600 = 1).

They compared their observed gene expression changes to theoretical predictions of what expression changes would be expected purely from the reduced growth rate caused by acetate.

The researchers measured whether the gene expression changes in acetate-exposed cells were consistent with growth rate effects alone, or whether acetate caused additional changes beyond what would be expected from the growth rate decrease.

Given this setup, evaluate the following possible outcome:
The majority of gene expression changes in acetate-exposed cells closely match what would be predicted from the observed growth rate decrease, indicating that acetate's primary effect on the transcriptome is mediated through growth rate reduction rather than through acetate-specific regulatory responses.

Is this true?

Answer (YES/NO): NO